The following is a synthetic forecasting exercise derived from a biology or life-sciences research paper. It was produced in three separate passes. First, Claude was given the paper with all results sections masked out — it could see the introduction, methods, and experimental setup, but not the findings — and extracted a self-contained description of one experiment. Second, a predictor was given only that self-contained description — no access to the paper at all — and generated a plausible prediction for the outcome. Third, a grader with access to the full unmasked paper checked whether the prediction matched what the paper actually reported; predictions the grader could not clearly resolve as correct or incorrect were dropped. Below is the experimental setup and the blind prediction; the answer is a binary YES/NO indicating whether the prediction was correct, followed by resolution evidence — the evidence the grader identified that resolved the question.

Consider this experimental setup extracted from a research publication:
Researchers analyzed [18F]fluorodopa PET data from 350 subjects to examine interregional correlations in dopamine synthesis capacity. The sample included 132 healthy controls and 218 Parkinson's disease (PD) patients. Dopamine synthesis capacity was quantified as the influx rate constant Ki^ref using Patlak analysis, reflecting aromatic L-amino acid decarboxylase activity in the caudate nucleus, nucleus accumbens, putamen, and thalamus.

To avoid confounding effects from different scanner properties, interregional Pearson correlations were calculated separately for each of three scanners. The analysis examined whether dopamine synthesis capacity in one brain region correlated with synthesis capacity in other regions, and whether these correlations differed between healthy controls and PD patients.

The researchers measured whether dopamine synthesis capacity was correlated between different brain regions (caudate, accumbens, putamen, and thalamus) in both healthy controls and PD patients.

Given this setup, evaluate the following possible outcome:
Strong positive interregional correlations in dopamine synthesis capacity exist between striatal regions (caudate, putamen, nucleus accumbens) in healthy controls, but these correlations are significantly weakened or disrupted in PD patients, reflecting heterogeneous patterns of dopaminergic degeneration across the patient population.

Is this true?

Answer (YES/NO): NO